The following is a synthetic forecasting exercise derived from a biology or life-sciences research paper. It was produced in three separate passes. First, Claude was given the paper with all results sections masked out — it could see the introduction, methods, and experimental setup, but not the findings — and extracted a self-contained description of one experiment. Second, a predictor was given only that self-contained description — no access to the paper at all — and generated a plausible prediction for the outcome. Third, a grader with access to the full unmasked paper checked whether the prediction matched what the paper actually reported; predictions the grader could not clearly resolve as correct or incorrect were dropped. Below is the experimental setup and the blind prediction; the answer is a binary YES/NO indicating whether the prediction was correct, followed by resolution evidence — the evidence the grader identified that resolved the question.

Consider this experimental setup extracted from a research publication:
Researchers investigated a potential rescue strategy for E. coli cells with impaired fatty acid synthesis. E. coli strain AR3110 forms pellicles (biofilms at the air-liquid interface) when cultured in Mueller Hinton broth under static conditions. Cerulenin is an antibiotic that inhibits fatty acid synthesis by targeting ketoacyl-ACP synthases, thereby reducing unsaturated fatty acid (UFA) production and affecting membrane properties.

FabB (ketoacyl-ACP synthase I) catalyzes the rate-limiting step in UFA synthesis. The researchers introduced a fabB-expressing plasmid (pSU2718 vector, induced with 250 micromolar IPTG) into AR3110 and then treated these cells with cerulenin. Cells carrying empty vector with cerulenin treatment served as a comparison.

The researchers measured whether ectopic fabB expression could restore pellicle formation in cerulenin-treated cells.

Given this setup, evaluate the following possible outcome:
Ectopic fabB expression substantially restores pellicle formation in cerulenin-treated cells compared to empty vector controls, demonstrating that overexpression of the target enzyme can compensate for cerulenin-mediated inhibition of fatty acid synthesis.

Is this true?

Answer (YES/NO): YES